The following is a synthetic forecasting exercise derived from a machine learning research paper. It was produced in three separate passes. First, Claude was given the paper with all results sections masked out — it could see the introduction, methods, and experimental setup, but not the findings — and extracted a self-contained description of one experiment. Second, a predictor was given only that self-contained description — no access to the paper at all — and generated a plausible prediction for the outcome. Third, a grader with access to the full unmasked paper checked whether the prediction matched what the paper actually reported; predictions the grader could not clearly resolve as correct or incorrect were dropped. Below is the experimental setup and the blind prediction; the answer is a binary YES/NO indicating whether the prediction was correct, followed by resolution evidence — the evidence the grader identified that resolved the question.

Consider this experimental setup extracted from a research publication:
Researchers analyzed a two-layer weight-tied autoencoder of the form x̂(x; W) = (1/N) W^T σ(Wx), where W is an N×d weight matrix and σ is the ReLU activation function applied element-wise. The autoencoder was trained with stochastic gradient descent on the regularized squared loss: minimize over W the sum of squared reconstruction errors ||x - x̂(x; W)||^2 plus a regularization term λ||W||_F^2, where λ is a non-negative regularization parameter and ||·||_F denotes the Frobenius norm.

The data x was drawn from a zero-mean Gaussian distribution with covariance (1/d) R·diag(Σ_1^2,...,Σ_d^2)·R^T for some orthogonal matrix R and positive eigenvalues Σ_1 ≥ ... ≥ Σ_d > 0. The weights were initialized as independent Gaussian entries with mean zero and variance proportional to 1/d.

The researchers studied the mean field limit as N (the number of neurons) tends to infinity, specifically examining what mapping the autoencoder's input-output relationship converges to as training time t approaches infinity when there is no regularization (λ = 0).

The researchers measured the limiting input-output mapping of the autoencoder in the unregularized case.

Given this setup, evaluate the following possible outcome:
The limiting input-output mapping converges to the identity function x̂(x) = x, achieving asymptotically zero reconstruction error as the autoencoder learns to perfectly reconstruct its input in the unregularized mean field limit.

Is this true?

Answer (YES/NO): YES